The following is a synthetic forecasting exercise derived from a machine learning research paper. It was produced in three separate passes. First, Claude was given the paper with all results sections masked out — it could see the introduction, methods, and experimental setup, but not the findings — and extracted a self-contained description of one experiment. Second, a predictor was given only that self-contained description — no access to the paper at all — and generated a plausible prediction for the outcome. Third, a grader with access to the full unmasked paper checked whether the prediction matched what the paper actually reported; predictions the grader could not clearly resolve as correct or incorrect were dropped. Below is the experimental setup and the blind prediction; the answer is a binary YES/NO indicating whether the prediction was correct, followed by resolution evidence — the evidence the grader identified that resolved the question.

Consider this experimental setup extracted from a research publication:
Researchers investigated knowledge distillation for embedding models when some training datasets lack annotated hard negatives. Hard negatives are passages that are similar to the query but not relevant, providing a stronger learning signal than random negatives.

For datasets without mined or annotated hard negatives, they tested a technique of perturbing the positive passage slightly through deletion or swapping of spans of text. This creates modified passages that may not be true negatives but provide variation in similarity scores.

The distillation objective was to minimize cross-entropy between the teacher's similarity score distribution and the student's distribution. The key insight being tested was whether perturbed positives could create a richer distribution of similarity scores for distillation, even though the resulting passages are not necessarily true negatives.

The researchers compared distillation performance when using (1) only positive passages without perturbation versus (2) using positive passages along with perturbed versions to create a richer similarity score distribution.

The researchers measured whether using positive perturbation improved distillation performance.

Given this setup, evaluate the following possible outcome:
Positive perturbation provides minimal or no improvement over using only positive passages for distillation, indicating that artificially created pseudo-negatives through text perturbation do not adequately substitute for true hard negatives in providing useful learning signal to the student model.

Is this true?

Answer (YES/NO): NO